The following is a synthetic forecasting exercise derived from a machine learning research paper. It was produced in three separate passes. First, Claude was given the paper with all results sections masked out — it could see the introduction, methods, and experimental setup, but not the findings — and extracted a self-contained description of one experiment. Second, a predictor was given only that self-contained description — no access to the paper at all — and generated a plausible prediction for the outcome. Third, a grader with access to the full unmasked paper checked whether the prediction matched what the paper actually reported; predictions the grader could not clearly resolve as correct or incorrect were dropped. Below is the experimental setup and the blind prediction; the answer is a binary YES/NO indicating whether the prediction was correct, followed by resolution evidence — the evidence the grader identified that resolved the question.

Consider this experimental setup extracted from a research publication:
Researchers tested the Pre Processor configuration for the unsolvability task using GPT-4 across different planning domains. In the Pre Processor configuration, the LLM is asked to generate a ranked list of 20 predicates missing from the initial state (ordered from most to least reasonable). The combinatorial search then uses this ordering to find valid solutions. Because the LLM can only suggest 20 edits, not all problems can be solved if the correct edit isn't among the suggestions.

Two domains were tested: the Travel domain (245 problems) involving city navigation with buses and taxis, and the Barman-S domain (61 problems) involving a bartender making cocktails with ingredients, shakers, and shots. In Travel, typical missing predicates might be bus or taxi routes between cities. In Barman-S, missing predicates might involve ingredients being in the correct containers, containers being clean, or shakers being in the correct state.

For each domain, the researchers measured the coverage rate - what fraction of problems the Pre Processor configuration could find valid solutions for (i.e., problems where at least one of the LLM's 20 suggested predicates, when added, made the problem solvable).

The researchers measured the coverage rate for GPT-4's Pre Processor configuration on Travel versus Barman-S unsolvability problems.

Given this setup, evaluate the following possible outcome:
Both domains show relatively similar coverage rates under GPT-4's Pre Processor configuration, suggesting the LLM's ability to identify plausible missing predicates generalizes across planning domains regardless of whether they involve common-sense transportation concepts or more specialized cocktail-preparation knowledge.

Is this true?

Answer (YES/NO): NO